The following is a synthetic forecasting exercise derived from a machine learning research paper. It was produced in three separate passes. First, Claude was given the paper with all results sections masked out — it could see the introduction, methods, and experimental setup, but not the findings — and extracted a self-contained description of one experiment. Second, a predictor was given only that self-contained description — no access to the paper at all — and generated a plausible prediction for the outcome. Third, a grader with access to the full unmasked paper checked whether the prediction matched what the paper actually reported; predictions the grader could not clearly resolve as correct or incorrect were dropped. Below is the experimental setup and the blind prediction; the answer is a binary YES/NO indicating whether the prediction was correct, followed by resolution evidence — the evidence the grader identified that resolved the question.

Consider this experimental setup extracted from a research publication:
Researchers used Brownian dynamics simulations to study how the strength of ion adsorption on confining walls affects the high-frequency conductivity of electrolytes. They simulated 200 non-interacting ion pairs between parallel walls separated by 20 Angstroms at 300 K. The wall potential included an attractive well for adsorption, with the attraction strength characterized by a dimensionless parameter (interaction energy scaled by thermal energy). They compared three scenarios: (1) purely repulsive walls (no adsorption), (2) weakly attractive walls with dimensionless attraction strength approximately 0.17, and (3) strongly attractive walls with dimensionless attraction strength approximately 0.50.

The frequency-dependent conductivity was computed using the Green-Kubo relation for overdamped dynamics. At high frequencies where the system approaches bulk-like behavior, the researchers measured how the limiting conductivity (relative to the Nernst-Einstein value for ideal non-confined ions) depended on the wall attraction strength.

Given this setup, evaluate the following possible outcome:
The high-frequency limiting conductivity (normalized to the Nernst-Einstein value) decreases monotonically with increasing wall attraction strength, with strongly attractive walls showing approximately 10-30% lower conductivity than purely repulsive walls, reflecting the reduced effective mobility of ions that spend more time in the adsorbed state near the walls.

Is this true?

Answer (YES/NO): NO